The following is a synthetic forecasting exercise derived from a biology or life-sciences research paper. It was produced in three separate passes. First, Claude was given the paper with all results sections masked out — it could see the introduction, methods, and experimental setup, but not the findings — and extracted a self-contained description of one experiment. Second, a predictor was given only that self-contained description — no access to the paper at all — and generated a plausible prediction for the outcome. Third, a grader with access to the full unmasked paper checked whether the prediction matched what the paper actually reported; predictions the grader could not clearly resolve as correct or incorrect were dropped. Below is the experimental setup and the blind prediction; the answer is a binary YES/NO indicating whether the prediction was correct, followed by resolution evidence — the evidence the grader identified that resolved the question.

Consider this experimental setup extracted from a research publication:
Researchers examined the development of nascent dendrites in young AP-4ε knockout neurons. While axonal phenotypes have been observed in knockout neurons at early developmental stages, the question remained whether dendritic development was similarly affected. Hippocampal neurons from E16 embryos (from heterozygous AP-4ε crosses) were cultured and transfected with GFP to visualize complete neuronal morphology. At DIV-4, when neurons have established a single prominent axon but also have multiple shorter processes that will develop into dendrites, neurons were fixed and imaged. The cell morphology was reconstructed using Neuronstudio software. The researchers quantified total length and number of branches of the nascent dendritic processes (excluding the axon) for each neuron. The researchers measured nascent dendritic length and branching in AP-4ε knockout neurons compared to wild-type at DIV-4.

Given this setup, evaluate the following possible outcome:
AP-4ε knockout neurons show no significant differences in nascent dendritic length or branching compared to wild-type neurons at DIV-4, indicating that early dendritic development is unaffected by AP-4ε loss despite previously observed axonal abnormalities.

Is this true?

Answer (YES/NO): YES